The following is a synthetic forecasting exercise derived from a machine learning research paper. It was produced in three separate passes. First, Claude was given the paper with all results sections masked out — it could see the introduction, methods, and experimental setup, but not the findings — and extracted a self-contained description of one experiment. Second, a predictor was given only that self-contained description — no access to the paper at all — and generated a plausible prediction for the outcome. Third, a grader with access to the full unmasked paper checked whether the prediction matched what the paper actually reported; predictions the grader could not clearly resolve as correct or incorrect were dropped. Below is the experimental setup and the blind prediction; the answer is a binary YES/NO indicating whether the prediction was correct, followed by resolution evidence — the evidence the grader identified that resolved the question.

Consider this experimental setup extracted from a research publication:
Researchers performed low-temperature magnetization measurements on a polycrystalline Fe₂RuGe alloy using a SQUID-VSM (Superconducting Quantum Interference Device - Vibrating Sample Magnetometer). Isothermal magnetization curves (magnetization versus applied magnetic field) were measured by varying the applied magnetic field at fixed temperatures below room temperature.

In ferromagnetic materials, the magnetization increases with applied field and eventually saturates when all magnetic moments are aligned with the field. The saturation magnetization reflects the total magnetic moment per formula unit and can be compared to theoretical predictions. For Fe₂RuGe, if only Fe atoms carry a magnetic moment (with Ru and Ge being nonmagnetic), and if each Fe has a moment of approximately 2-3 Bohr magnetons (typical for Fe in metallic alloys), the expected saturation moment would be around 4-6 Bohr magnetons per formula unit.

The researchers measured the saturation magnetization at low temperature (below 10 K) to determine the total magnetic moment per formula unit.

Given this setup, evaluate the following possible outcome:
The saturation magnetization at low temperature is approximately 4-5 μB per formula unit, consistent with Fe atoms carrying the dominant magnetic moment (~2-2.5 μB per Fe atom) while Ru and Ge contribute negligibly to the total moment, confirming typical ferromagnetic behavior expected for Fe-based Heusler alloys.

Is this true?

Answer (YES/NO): NO